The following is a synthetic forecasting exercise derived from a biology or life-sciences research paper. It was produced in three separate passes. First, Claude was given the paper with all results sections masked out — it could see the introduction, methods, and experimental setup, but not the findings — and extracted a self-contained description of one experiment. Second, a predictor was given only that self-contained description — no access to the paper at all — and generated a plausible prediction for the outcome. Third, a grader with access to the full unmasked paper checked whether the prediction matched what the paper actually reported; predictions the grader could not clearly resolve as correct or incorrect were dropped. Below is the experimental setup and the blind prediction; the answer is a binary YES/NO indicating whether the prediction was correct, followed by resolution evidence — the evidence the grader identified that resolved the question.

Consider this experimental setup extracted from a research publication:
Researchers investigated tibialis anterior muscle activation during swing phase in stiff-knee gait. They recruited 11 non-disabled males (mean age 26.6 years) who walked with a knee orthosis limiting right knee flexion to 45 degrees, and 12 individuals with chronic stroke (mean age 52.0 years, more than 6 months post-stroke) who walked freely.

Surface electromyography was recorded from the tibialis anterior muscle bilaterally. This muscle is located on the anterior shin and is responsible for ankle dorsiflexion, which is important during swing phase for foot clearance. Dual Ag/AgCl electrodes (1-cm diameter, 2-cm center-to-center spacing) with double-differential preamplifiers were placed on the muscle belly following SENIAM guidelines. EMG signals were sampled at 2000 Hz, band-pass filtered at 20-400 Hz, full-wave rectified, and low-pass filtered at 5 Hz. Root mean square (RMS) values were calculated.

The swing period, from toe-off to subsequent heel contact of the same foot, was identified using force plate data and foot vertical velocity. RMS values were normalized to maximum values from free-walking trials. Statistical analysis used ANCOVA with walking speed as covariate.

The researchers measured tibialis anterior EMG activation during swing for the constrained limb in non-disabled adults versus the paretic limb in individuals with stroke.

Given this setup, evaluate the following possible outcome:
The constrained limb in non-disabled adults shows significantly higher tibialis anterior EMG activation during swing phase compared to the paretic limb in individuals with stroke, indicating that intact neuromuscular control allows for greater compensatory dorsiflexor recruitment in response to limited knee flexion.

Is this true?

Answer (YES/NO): NO